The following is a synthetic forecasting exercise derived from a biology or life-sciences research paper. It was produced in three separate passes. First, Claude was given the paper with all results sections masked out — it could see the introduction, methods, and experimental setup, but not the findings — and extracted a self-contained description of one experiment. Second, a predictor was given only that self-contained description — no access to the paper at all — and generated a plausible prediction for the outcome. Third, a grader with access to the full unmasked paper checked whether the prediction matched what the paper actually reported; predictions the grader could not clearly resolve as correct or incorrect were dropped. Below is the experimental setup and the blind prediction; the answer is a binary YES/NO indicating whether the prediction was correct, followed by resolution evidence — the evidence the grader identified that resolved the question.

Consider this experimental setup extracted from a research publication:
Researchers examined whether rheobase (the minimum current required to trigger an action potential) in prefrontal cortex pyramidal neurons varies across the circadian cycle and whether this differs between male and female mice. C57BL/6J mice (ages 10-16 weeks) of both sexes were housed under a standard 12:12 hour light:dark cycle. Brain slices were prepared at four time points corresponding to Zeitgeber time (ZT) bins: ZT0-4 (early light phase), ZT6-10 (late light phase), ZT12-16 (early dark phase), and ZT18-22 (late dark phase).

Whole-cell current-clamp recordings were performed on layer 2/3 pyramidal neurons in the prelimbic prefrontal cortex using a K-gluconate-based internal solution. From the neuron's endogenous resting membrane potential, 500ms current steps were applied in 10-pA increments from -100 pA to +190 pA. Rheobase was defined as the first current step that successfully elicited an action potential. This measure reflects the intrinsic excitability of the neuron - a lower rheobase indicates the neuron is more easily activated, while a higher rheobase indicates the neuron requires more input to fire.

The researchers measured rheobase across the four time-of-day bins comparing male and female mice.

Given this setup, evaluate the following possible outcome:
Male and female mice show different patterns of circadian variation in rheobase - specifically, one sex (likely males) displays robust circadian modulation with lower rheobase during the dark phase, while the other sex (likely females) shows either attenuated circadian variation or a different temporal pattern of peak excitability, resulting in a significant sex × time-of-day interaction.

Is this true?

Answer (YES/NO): NO